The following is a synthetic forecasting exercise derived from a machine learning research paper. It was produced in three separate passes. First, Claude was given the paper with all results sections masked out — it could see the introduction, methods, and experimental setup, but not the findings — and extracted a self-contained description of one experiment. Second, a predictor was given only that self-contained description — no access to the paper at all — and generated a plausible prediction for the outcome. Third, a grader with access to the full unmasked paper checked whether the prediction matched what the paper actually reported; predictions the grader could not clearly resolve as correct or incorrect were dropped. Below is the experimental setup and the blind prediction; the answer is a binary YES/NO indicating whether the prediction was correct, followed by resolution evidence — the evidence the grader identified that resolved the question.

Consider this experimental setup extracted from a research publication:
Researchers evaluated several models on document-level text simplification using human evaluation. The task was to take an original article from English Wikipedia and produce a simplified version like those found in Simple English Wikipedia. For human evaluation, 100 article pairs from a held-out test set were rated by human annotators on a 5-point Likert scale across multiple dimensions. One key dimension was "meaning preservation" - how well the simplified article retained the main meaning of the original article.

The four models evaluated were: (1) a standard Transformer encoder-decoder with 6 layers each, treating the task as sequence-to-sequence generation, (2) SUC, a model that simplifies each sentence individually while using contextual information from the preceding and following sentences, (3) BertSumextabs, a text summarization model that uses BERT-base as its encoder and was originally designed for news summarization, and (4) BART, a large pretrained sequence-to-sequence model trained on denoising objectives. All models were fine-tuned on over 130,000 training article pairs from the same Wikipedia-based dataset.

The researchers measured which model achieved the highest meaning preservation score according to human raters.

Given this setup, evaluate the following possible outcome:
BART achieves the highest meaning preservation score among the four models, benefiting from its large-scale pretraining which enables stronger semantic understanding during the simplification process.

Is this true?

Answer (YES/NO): NO